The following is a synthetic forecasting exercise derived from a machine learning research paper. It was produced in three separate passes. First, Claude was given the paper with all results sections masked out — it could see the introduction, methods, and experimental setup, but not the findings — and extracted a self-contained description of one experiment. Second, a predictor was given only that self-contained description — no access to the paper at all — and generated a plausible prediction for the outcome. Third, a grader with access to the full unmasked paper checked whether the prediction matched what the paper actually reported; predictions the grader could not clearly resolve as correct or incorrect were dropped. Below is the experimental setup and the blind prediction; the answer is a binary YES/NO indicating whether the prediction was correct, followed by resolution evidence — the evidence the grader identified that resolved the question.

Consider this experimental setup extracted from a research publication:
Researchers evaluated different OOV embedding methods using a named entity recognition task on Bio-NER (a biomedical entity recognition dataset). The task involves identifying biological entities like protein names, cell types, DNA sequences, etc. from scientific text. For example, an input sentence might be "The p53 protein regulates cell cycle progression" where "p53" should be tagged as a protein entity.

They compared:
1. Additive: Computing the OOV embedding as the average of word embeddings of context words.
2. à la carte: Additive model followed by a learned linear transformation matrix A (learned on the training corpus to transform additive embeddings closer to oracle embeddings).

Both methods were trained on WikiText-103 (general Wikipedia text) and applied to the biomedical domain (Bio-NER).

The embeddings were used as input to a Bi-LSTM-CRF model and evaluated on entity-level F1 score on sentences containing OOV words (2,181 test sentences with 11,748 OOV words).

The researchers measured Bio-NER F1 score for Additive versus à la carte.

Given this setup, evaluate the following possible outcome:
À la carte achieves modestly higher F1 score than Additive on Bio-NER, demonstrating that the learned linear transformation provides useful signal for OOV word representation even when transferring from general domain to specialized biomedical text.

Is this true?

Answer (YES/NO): YES